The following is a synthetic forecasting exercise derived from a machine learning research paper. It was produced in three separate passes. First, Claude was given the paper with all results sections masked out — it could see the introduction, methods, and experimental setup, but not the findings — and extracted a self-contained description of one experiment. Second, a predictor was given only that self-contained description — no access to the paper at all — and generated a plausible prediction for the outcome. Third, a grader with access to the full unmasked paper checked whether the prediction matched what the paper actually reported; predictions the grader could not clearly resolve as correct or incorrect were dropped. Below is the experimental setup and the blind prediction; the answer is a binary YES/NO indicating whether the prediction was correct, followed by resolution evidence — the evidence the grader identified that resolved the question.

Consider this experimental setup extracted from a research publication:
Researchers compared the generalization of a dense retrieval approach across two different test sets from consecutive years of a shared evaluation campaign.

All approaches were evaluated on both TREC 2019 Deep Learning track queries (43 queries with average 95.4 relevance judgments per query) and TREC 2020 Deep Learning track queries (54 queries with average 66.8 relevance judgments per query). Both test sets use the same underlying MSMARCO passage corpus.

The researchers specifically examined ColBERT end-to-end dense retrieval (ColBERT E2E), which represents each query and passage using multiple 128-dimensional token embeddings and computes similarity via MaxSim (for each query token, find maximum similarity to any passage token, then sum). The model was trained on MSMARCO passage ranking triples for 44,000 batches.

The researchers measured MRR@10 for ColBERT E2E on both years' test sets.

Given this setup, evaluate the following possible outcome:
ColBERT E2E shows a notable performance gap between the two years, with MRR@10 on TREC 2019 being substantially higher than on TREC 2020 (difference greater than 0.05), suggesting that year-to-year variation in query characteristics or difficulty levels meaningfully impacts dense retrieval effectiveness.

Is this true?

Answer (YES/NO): NO